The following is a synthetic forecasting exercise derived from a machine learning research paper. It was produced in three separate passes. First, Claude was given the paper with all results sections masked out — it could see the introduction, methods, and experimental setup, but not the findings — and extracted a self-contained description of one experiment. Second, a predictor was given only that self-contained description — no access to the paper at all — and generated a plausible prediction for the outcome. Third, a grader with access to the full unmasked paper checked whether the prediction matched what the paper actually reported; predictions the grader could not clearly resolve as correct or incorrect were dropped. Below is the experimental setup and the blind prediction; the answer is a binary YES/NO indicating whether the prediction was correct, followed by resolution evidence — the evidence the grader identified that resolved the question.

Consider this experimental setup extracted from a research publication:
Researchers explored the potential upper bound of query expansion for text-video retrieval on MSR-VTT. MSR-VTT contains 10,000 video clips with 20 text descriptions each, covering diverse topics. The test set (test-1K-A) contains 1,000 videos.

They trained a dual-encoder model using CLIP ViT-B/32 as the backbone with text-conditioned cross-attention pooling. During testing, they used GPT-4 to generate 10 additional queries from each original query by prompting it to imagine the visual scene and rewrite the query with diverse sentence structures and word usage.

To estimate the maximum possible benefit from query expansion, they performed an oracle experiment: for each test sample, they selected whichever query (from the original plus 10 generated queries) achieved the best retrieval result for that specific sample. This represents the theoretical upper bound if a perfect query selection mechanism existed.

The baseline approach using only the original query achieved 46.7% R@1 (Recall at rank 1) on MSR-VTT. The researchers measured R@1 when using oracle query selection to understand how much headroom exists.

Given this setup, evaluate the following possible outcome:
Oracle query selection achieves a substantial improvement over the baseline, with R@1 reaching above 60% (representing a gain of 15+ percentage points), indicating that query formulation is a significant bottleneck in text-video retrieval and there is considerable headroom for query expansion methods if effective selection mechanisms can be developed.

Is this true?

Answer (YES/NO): NO